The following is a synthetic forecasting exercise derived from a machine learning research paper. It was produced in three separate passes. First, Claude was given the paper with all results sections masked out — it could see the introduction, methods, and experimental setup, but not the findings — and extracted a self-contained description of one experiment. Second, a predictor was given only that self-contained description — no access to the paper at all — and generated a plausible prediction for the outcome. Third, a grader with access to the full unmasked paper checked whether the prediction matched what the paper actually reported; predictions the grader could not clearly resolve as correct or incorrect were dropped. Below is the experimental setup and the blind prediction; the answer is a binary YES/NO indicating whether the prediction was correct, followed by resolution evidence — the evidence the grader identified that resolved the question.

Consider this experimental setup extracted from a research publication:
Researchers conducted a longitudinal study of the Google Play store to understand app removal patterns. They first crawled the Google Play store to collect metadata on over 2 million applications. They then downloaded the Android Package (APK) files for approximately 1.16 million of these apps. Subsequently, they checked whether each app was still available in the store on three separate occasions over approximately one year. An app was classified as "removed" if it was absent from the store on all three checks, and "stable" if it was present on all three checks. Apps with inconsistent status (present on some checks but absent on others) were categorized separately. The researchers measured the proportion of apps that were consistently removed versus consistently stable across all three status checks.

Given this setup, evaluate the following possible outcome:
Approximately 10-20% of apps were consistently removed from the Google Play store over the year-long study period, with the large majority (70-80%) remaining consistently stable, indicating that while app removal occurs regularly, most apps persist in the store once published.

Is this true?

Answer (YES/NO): NO